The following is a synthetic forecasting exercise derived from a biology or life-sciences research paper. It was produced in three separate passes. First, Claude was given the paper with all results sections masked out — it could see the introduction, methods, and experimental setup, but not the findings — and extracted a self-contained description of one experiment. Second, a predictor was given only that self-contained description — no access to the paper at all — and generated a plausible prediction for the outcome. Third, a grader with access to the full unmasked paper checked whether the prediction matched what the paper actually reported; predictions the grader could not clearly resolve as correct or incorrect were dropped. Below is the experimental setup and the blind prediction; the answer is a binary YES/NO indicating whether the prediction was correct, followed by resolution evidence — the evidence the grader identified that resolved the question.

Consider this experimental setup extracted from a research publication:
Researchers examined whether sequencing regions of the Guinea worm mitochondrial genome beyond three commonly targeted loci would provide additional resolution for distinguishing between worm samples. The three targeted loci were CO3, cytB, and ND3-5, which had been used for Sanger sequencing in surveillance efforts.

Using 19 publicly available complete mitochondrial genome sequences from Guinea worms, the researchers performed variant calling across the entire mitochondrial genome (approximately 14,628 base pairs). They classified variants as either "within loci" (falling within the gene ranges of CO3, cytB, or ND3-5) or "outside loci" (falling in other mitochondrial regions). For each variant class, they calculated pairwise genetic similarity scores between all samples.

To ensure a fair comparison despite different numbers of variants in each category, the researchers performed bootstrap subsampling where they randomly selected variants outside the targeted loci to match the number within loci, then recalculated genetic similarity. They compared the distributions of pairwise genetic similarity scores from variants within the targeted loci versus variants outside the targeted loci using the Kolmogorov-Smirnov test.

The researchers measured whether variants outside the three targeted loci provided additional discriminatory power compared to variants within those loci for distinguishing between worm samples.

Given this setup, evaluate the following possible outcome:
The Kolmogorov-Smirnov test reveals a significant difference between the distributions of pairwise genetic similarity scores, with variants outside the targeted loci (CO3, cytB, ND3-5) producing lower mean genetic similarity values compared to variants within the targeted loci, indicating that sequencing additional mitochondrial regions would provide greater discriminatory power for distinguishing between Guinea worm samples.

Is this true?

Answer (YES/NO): NO